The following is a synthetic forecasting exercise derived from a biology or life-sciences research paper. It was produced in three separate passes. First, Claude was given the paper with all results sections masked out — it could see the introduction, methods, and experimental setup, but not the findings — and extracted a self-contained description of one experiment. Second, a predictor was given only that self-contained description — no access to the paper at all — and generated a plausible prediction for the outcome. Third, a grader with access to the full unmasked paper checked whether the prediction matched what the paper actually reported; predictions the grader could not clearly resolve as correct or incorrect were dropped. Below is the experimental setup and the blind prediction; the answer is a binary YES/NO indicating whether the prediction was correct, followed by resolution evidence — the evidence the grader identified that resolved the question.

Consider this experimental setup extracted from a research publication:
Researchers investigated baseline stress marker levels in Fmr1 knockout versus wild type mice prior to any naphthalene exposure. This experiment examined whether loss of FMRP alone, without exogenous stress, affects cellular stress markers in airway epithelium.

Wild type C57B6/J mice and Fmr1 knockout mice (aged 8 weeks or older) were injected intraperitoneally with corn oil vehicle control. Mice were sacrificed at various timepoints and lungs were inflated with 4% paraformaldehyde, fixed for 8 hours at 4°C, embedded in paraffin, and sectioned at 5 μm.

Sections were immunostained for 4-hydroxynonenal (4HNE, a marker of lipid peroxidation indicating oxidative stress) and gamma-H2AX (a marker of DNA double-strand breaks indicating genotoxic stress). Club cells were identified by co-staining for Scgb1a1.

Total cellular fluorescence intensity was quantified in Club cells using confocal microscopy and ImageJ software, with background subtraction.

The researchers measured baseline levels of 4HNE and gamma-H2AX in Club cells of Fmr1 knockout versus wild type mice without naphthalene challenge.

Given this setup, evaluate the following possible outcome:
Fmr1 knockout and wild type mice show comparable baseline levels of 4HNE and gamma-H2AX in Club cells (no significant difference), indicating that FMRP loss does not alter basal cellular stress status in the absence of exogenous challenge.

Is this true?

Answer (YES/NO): YES